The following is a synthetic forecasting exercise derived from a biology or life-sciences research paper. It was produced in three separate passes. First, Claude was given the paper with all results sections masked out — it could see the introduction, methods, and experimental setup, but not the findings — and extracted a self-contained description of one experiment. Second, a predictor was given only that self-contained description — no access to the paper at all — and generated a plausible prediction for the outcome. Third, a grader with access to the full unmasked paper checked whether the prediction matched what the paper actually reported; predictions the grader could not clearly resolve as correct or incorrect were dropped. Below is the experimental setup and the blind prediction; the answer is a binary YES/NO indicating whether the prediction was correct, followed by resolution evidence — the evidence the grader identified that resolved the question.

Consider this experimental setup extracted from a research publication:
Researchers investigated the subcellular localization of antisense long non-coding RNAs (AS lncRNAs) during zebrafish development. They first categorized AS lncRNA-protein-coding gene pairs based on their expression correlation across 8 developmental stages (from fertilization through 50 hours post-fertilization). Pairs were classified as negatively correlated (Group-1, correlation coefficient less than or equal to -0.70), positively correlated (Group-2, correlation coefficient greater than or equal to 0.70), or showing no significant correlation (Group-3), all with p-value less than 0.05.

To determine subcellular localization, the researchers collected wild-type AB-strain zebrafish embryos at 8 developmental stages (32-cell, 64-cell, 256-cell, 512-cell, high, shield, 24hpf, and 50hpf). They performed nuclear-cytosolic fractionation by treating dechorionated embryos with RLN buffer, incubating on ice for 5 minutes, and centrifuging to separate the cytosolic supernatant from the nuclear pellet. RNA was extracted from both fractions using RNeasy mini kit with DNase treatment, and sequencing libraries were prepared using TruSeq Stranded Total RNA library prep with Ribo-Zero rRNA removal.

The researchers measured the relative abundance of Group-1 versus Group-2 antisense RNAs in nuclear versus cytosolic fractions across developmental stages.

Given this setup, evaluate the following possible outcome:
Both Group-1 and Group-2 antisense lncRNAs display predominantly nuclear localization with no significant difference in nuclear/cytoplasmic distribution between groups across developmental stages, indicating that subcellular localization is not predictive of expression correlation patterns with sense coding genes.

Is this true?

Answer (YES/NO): NO